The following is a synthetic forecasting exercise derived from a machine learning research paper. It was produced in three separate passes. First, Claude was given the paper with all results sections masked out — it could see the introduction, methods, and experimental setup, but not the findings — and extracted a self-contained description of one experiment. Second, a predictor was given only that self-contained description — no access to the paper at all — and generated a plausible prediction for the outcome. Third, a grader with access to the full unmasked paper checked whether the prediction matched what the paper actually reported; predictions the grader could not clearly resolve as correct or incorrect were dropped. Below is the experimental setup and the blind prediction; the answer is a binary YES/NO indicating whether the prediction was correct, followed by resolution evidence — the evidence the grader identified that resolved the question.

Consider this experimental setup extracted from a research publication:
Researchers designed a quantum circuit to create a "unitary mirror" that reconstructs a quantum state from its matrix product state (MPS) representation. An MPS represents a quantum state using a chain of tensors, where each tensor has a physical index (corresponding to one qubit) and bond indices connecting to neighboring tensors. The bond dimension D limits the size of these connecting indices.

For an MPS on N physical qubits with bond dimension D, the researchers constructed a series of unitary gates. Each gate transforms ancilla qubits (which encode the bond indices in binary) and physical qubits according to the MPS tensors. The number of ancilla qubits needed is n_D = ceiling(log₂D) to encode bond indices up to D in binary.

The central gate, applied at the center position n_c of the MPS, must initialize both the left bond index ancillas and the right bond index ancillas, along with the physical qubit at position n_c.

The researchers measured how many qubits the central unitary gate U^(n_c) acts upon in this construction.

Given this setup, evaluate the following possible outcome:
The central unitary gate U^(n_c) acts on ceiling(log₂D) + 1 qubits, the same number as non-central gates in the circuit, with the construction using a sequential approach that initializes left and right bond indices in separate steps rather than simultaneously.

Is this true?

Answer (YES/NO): NO